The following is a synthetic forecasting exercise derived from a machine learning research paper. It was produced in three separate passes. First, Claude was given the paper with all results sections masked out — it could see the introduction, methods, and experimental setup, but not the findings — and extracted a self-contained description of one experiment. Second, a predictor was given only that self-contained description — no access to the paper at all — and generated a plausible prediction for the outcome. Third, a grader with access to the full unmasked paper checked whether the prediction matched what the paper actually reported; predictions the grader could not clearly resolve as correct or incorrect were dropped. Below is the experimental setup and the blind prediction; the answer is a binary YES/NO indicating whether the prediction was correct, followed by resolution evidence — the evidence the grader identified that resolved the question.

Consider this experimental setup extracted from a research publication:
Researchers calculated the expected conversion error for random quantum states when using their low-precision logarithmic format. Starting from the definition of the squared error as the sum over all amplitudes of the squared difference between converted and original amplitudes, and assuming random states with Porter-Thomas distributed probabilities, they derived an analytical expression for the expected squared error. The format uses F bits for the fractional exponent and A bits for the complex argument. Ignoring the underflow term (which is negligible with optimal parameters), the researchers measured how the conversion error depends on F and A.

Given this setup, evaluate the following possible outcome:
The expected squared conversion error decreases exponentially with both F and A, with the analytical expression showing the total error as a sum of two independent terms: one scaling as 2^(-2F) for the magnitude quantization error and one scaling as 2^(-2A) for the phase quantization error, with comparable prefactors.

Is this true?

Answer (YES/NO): NO